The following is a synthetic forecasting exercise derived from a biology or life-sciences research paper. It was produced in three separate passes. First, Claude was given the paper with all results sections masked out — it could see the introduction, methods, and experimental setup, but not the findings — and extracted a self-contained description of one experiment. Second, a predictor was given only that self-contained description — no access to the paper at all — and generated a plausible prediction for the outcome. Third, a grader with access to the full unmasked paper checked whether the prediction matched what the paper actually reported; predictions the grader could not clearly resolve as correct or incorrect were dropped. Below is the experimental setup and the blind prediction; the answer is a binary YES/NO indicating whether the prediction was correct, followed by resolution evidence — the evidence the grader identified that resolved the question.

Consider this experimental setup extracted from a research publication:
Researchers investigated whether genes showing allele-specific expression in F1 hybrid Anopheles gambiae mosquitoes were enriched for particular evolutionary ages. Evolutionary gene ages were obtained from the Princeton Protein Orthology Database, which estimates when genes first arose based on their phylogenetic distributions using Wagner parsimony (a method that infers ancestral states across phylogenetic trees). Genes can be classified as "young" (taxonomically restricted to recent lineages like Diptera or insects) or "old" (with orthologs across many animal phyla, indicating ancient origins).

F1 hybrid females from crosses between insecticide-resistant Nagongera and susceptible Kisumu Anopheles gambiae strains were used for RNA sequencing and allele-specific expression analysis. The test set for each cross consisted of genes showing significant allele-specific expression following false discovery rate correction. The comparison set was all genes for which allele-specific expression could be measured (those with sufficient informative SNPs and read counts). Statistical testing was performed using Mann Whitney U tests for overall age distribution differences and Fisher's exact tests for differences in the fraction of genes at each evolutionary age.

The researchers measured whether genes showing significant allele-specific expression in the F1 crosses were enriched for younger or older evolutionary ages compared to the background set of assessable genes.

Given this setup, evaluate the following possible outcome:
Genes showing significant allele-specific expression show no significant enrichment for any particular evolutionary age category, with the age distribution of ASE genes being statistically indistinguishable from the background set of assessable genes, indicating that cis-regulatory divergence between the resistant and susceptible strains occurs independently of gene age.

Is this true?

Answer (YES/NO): NO